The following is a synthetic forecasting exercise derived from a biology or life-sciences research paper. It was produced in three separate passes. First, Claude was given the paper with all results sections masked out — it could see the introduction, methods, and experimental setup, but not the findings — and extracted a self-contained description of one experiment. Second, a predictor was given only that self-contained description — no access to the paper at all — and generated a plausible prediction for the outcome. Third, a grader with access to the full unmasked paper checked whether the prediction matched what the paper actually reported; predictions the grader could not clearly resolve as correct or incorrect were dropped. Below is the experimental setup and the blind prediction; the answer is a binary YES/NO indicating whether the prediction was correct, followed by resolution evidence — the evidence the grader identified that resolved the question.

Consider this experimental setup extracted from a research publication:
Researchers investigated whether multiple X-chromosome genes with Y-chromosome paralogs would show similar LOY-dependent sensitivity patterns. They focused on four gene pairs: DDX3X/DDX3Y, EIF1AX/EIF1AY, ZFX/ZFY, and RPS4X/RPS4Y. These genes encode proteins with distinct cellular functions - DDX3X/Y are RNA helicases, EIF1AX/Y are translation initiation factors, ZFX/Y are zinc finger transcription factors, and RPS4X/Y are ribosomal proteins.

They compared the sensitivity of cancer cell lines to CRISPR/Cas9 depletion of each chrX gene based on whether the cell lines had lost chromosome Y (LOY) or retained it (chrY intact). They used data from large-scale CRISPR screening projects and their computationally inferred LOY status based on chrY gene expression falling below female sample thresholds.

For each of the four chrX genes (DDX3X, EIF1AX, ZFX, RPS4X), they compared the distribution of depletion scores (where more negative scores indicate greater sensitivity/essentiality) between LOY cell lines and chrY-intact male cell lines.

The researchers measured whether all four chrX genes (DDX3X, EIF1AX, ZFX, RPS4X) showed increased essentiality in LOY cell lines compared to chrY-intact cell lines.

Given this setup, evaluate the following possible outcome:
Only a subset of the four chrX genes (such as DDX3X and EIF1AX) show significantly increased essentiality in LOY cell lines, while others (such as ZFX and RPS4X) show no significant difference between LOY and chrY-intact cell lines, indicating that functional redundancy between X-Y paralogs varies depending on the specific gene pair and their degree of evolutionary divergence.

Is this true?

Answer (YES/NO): NO